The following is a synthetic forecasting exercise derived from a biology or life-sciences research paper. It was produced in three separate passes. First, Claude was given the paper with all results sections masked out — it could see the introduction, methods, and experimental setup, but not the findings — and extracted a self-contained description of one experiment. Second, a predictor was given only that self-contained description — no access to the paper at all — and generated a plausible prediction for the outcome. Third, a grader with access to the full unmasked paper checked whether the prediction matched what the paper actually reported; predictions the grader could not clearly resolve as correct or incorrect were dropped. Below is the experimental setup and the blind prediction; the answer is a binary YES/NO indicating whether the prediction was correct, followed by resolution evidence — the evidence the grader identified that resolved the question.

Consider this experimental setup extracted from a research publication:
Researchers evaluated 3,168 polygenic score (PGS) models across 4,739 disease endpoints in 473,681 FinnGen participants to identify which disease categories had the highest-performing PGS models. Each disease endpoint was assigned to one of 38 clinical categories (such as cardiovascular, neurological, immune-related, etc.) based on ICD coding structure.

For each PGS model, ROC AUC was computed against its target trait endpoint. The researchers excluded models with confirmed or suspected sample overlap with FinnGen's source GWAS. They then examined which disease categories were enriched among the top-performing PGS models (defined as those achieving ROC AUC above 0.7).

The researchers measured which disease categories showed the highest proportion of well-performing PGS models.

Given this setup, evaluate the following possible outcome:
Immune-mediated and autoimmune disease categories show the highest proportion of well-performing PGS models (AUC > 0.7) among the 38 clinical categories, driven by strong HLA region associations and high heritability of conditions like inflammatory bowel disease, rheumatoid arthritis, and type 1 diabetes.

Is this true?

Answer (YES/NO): NO